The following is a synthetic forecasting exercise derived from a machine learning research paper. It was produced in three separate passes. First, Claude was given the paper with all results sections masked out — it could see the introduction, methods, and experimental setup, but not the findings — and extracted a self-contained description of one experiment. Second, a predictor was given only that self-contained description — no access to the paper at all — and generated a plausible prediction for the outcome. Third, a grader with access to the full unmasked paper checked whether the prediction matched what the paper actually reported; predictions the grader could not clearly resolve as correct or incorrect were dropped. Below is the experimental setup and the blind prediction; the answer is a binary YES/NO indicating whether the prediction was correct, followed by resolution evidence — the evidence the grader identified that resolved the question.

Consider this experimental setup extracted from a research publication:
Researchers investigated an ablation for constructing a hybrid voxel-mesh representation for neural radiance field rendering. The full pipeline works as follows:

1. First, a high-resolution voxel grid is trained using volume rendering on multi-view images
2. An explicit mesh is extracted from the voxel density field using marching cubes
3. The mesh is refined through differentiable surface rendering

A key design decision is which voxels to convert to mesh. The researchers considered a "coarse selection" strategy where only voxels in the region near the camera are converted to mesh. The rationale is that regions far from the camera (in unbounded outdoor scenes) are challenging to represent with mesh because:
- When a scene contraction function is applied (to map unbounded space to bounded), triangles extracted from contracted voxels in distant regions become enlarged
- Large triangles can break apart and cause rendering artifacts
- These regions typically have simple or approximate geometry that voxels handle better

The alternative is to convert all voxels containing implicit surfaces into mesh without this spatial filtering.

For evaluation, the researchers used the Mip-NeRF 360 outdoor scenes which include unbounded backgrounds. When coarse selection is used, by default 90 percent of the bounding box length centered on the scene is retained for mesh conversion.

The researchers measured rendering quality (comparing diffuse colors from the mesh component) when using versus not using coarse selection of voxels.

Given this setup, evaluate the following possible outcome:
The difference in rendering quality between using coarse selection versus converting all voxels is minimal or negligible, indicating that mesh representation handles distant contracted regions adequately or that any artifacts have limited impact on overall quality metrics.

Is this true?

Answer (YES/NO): NO